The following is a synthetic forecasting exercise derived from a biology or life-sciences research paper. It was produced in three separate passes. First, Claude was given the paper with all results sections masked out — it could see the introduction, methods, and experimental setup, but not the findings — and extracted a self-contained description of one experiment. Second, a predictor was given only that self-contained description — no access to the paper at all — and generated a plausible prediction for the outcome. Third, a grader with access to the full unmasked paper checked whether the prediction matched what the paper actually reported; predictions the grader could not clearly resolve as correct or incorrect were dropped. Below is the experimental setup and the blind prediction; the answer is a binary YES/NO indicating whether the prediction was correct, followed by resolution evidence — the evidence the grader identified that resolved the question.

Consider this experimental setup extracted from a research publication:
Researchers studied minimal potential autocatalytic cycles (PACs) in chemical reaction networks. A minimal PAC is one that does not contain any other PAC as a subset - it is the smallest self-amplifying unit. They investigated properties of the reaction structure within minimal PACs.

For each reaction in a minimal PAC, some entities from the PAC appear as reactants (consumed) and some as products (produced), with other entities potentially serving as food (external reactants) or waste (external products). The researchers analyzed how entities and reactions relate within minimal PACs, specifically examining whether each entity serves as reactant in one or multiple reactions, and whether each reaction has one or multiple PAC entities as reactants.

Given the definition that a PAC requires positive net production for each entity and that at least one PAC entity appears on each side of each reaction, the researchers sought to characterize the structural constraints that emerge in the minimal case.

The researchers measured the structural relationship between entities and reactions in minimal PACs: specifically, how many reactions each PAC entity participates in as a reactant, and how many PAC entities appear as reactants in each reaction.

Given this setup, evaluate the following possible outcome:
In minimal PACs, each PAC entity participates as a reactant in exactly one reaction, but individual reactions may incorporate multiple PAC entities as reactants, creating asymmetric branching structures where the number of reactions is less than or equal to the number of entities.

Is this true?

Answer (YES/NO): NO